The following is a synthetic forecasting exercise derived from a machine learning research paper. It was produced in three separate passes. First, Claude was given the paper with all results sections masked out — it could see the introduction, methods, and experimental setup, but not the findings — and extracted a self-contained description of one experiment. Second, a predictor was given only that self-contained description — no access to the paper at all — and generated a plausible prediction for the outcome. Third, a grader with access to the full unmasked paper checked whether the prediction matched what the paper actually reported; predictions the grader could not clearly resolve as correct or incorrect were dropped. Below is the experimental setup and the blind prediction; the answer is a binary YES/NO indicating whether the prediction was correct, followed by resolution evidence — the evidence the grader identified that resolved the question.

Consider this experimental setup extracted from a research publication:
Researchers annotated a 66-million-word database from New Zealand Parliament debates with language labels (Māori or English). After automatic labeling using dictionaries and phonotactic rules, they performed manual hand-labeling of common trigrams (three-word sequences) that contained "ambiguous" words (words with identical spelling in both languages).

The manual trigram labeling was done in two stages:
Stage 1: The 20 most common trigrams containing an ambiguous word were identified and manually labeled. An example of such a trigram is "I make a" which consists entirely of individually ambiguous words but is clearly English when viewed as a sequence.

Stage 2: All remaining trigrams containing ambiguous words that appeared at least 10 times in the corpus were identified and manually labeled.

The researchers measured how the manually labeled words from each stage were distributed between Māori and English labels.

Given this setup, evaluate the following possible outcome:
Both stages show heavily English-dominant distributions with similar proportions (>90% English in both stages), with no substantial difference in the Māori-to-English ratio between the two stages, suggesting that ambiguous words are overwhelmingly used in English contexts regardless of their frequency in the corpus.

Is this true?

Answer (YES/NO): NO